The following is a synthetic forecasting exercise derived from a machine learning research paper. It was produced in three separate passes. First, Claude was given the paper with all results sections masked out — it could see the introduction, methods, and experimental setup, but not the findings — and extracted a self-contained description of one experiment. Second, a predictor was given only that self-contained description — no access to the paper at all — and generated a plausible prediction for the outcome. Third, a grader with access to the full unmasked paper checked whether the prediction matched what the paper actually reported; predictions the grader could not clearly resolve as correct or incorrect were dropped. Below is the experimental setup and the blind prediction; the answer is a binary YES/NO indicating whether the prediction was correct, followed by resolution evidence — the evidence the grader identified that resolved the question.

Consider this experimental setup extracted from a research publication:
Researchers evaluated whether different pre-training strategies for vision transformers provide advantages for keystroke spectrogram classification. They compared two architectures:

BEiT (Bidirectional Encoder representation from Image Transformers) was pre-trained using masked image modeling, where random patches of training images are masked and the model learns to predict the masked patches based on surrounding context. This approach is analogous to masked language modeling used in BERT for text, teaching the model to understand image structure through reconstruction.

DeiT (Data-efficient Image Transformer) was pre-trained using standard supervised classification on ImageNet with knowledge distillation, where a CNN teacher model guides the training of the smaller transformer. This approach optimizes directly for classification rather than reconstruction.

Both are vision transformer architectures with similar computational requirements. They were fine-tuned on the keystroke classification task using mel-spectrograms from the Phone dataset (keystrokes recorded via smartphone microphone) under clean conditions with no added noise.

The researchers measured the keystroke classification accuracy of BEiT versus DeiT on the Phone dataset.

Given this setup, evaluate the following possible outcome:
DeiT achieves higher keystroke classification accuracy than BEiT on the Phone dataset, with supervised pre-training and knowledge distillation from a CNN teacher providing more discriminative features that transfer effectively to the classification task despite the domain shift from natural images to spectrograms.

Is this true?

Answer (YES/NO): NO